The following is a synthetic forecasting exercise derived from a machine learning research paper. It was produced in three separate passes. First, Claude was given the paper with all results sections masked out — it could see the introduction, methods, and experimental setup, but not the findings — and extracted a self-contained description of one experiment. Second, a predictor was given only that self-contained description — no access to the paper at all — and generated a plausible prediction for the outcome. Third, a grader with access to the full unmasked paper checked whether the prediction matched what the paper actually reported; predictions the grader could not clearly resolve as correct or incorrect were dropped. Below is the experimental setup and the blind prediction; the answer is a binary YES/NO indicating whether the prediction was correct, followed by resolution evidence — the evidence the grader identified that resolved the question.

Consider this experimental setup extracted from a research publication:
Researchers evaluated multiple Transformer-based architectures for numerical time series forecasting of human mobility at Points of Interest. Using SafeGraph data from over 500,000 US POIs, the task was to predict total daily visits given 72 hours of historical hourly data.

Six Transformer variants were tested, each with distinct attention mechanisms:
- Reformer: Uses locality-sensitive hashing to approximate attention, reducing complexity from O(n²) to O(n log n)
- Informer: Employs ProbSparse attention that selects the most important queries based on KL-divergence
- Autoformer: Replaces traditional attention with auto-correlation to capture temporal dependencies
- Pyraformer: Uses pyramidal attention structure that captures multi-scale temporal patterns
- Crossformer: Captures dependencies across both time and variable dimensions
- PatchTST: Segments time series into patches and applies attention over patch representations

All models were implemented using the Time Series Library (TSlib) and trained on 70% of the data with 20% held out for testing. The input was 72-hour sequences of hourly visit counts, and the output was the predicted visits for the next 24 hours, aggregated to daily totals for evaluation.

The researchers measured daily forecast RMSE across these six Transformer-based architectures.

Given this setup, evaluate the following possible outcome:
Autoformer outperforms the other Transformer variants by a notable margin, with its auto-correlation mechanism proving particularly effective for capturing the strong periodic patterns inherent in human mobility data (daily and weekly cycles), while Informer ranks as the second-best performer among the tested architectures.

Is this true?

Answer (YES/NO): NO